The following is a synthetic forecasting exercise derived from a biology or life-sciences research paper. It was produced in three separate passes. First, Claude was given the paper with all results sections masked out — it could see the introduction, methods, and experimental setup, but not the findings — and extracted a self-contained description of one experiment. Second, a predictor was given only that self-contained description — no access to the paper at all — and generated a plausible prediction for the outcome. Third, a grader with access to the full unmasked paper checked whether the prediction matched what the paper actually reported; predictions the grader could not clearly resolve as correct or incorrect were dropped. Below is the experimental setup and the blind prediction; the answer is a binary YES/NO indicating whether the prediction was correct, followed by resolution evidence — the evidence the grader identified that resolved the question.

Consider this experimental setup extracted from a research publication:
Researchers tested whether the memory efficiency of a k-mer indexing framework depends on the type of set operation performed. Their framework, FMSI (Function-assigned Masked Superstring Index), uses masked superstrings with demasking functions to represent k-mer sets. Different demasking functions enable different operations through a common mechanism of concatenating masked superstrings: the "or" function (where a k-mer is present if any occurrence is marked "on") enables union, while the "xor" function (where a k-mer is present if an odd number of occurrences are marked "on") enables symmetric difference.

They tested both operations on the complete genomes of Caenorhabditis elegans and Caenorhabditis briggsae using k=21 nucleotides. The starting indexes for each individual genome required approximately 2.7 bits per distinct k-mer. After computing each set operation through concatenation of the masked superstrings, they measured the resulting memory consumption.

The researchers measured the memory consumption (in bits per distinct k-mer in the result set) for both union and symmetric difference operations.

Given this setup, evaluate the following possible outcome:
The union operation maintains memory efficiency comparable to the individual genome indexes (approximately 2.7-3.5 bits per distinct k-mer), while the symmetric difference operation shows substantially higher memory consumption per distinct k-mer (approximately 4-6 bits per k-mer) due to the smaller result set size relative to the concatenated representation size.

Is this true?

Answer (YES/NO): NO